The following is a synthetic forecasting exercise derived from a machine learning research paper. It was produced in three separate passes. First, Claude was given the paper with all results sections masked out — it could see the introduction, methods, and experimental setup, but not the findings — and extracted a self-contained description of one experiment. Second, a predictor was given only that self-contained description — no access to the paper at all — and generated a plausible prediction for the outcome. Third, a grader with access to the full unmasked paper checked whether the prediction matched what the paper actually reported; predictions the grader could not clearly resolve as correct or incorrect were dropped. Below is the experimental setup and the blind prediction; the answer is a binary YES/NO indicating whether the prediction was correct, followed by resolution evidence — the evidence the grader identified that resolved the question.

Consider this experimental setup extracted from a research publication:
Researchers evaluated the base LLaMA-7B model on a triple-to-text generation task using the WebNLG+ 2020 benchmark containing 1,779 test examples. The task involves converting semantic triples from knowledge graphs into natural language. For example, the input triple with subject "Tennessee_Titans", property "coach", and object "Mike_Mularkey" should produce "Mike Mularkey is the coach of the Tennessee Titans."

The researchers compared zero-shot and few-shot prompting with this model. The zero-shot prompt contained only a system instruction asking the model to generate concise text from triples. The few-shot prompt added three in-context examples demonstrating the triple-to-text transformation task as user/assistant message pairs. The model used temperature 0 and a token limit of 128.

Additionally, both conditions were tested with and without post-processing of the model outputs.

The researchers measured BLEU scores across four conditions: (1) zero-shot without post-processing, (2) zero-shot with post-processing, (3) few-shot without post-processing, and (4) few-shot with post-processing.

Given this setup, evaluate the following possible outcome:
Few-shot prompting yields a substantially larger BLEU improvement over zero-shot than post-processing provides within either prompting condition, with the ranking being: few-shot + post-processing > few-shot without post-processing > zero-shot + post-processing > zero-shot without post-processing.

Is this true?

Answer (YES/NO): NO